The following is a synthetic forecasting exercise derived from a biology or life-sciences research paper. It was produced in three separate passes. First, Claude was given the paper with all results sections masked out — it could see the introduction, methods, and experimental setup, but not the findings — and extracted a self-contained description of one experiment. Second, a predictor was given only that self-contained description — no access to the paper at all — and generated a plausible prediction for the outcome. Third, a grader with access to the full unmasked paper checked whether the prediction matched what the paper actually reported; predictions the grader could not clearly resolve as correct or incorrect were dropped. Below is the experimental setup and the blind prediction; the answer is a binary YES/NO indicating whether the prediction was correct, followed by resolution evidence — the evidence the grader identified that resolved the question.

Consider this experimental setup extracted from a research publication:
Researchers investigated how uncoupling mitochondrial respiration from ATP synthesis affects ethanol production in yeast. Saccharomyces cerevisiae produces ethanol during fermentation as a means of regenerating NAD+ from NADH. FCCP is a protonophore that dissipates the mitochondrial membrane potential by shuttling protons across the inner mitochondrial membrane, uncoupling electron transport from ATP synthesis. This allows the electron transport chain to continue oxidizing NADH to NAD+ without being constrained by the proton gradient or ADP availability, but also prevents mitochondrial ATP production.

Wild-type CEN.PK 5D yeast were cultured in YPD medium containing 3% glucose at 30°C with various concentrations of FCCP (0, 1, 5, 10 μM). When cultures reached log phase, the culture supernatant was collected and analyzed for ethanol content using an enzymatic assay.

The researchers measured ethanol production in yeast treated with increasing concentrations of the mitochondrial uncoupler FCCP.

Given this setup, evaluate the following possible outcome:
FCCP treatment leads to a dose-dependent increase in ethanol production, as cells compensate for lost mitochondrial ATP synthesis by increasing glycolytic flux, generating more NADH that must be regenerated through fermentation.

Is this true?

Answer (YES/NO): NO